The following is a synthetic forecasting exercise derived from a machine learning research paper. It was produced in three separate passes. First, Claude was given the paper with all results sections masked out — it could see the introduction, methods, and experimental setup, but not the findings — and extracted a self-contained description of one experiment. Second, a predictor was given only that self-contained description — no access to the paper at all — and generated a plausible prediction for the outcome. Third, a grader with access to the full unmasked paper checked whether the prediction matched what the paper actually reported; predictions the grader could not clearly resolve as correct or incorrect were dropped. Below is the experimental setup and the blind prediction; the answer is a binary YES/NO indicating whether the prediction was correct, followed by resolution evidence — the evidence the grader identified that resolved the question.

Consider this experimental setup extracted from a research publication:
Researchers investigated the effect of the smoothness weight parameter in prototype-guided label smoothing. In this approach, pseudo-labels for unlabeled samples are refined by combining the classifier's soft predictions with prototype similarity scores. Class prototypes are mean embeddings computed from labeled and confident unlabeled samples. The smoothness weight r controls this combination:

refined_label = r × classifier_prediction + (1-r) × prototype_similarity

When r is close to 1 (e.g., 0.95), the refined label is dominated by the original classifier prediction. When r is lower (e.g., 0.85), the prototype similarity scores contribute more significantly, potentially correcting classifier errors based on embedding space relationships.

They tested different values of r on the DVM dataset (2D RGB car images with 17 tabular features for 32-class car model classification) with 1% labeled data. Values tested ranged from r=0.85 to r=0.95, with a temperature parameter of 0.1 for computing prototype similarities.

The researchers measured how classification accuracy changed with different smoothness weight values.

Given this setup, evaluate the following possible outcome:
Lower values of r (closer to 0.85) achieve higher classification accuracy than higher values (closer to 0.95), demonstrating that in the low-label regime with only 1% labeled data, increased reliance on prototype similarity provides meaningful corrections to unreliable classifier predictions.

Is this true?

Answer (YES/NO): NO